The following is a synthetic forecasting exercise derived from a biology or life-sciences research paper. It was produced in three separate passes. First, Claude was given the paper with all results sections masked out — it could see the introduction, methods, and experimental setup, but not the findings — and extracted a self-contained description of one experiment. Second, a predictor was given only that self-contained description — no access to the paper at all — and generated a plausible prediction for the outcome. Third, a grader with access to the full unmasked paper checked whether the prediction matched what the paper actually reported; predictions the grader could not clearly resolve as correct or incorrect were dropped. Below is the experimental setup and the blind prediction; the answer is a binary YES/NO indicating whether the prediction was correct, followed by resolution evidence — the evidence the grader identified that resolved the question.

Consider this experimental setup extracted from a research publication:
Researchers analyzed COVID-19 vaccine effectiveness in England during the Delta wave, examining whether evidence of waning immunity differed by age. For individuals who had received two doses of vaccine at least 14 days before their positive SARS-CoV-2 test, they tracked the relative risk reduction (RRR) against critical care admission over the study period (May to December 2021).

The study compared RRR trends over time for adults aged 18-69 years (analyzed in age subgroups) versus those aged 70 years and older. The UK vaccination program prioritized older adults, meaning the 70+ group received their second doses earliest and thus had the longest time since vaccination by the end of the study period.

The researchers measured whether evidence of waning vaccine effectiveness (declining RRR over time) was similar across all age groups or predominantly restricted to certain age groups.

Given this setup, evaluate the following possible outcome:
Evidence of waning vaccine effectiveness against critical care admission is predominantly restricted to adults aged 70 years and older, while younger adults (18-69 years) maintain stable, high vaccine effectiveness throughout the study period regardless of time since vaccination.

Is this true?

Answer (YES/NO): YES